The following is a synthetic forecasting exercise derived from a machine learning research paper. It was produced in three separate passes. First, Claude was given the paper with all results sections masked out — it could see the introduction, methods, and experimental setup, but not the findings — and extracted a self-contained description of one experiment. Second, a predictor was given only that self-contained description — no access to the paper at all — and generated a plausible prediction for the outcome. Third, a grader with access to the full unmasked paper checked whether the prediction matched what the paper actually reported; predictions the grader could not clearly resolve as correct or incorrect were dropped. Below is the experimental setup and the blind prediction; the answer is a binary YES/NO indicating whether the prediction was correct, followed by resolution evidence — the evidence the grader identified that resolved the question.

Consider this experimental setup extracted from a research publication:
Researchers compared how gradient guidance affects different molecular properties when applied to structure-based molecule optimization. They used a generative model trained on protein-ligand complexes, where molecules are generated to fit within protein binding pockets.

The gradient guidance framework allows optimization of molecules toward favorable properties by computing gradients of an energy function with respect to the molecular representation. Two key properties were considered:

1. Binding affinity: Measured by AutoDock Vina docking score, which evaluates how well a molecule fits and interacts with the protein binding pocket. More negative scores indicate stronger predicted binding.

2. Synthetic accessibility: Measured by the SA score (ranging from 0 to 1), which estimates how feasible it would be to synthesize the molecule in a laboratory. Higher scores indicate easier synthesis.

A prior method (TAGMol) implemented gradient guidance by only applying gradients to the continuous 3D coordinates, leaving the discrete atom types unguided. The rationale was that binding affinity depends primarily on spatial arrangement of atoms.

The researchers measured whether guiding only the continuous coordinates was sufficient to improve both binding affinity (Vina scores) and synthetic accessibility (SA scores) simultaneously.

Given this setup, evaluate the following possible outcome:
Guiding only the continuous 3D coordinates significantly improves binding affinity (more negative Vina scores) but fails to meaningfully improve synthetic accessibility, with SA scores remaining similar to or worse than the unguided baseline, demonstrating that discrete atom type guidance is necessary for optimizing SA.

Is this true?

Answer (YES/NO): YES